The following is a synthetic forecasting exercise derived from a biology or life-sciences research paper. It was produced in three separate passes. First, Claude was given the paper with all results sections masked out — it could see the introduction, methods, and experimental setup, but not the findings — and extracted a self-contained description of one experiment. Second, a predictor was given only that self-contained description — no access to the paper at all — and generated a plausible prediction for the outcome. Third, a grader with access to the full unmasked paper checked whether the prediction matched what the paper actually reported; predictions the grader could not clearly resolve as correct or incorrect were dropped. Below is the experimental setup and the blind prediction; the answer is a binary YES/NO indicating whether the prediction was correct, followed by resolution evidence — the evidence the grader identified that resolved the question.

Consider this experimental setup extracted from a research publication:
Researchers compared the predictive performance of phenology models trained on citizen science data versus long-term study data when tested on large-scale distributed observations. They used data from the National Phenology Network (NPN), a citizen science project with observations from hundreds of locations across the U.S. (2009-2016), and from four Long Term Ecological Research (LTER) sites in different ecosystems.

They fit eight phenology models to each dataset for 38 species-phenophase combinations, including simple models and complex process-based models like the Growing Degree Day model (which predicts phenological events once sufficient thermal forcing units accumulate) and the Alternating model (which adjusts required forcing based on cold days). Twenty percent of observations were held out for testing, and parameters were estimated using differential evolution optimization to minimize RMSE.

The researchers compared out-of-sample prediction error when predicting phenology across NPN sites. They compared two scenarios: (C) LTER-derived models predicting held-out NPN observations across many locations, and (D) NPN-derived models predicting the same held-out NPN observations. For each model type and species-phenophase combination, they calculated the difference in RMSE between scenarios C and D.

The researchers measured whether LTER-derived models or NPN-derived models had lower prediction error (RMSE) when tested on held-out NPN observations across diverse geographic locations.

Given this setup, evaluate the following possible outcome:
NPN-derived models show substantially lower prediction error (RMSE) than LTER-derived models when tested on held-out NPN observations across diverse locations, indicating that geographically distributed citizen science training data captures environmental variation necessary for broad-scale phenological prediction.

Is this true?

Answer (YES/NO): YES